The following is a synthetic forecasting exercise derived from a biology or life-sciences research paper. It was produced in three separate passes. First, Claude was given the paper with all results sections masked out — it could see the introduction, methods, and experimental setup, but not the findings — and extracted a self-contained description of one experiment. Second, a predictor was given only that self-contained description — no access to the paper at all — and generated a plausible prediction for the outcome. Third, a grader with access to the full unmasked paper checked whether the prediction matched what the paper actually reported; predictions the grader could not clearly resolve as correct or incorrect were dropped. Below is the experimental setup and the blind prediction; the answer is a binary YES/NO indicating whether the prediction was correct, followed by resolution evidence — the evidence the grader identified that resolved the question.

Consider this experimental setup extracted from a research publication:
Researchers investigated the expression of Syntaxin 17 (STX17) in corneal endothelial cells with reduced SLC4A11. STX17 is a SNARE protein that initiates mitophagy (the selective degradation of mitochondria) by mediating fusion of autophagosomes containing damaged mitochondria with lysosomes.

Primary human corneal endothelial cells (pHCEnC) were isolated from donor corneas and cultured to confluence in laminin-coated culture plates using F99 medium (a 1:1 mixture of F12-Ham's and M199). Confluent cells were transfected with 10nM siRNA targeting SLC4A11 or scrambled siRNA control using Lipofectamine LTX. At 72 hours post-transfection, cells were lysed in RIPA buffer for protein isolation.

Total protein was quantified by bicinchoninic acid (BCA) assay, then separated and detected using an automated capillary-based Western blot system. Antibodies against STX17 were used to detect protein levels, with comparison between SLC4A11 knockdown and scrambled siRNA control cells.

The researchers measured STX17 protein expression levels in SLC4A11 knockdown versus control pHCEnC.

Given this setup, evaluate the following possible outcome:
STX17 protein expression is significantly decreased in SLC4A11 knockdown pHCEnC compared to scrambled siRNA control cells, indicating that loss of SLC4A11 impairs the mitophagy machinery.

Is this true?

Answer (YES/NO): NO